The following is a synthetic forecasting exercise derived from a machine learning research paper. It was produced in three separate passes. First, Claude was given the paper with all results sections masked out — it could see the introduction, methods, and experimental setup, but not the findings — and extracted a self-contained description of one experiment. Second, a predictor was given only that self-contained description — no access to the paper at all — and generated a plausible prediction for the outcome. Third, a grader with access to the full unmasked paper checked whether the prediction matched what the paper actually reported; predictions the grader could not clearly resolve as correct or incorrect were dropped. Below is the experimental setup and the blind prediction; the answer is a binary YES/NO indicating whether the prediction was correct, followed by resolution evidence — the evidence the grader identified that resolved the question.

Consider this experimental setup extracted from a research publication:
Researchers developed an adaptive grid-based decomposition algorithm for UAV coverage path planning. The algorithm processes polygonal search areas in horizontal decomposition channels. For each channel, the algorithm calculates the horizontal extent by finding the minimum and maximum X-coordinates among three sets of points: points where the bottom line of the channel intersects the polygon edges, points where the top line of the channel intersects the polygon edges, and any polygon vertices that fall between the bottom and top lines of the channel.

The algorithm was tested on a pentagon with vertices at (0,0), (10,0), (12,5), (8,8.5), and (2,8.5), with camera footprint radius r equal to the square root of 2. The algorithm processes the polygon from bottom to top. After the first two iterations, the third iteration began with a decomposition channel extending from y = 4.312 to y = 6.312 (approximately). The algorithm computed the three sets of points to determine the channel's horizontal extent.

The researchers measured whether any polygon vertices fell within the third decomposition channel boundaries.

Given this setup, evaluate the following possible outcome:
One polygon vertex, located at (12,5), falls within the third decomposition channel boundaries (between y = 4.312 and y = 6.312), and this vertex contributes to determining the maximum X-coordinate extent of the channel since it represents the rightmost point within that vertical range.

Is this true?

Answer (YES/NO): YES